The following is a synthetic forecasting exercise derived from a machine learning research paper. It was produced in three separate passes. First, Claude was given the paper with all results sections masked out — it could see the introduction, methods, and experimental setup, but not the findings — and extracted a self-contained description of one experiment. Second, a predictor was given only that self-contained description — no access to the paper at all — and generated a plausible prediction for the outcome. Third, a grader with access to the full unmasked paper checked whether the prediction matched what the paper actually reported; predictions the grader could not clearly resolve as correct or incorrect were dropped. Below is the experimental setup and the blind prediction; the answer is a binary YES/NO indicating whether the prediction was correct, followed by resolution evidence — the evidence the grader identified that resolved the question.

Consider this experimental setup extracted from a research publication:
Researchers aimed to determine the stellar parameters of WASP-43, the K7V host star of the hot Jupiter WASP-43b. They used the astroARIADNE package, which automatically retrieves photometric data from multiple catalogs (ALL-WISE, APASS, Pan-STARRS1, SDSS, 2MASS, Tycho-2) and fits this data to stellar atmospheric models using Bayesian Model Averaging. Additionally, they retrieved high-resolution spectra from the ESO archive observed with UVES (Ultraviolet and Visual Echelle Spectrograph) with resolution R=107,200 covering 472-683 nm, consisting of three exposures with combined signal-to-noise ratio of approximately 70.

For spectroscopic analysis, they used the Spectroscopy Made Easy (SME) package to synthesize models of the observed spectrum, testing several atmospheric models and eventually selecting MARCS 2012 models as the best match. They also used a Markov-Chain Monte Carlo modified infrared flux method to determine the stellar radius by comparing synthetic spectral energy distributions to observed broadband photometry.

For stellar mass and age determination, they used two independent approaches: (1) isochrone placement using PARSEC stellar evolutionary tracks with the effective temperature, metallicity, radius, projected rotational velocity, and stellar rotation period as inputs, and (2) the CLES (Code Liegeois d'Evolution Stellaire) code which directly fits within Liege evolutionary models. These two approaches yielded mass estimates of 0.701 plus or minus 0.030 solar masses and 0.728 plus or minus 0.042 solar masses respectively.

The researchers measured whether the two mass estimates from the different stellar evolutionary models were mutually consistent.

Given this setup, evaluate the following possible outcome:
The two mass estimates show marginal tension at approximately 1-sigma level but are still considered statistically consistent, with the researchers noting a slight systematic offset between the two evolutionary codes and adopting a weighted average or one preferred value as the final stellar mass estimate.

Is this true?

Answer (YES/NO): NO